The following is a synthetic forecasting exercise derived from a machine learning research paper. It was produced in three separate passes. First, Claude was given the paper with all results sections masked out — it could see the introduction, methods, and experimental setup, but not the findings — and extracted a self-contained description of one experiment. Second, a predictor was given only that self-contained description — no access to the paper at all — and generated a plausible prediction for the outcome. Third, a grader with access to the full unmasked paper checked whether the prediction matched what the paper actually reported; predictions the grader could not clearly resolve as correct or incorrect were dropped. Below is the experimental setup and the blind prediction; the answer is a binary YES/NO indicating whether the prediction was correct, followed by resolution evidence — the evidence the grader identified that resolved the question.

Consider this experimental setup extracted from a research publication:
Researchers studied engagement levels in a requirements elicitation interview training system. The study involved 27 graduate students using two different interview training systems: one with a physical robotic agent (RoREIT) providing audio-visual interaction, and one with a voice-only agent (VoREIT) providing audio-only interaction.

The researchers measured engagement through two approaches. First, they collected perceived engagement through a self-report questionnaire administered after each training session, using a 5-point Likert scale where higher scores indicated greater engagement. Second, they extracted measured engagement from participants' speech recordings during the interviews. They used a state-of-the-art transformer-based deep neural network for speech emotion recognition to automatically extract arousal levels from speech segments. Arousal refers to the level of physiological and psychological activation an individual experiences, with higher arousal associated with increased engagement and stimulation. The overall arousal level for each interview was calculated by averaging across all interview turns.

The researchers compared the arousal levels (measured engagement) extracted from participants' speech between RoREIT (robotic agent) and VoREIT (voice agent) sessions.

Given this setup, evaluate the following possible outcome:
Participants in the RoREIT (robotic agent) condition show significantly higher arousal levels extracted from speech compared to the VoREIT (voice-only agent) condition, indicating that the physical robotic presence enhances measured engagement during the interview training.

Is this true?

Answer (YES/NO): NO